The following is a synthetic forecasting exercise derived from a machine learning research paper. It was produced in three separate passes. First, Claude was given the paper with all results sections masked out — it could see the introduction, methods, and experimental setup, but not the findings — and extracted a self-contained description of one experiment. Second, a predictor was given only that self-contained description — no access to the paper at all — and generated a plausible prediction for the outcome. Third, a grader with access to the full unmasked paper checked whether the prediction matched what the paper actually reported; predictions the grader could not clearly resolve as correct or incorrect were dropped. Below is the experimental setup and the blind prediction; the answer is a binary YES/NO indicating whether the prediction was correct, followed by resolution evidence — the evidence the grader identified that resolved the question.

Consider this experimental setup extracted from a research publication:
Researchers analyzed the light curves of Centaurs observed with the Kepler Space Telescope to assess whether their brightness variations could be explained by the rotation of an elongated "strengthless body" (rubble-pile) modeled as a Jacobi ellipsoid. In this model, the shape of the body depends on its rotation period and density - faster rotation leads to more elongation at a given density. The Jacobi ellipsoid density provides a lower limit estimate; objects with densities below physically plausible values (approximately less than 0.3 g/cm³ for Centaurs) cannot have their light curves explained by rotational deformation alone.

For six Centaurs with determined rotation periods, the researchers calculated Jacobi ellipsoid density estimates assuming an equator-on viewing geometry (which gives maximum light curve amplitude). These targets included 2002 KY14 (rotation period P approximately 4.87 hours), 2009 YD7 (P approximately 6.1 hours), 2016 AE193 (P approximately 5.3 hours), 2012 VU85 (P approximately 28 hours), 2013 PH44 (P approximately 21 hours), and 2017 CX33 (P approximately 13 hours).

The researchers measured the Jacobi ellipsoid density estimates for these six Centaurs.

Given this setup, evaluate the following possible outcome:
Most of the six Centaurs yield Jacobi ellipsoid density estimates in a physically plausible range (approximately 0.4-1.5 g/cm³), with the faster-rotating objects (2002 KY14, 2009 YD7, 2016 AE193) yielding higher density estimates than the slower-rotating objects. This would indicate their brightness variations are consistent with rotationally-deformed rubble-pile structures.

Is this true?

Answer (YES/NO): NO